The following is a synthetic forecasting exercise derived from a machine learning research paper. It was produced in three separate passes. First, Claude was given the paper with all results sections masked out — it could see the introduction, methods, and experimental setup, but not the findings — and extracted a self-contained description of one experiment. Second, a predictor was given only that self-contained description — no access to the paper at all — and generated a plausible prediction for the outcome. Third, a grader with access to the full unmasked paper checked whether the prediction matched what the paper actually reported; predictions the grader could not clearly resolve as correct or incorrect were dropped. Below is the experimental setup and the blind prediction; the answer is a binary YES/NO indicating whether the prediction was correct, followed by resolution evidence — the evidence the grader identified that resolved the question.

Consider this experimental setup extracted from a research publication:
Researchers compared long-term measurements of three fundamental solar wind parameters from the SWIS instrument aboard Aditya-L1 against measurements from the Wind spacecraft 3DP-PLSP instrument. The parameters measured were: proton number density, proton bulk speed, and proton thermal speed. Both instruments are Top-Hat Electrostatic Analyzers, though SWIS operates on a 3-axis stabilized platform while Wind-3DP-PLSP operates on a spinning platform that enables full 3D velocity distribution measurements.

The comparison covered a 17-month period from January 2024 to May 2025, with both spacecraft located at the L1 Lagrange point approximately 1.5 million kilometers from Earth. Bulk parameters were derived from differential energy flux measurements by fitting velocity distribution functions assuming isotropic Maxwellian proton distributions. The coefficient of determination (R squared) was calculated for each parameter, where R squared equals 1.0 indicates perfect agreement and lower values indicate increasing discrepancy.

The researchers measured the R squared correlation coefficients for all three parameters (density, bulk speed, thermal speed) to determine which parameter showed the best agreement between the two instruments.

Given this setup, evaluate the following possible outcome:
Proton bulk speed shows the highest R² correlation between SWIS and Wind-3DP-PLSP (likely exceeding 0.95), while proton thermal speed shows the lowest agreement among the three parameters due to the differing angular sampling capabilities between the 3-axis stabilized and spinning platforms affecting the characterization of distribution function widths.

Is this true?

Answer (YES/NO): NO